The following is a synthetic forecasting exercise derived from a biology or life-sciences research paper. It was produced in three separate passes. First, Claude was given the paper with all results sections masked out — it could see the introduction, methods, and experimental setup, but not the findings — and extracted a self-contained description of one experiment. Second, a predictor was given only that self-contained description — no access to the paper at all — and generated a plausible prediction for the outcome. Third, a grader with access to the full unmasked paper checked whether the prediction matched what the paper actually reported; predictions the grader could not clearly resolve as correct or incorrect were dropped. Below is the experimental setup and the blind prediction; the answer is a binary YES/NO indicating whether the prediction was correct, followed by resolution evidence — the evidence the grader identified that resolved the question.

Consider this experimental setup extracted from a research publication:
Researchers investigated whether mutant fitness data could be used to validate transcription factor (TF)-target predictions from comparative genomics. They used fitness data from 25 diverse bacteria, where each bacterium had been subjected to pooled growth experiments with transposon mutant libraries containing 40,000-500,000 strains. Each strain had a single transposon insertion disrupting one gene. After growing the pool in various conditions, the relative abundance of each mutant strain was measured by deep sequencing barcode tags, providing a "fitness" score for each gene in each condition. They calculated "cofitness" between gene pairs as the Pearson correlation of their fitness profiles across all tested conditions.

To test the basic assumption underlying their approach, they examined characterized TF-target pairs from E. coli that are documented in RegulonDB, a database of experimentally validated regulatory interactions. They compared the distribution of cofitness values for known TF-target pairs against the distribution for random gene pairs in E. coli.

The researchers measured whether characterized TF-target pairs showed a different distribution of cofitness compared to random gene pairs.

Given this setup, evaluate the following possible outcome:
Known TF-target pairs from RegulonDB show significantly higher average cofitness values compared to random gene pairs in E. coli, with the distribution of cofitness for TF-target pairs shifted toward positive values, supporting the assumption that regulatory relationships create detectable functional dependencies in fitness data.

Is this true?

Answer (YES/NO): NO